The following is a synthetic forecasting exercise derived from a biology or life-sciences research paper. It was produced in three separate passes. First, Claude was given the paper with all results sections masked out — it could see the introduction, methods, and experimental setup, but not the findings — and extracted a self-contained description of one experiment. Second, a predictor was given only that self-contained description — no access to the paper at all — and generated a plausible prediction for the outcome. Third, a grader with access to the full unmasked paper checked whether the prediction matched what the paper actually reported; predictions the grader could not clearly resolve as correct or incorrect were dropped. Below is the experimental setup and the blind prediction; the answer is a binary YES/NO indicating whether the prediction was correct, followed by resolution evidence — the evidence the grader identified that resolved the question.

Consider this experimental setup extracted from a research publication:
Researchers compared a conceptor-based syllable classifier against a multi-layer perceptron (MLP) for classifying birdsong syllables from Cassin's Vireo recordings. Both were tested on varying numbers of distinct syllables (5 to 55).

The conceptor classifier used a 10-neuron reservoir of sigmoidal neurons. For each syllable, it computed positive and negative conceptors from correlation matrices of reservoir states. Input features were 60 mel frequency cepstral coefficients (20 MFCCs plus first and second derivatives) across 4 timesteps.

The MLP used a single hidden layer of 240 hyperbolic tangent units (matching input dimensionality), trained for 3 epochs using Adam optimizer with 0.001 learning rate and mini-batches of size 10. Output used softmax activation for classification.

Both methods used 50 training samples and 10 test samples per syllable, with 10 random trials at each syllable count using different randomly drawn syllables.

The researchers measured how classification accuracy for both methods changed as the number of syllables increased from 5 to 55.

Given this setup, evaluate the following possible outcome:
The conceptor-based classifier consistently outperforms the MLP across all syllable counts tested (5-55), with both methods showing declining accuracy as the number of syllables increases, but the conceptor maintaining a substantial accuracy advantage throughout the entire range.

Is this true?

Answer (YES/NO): NO